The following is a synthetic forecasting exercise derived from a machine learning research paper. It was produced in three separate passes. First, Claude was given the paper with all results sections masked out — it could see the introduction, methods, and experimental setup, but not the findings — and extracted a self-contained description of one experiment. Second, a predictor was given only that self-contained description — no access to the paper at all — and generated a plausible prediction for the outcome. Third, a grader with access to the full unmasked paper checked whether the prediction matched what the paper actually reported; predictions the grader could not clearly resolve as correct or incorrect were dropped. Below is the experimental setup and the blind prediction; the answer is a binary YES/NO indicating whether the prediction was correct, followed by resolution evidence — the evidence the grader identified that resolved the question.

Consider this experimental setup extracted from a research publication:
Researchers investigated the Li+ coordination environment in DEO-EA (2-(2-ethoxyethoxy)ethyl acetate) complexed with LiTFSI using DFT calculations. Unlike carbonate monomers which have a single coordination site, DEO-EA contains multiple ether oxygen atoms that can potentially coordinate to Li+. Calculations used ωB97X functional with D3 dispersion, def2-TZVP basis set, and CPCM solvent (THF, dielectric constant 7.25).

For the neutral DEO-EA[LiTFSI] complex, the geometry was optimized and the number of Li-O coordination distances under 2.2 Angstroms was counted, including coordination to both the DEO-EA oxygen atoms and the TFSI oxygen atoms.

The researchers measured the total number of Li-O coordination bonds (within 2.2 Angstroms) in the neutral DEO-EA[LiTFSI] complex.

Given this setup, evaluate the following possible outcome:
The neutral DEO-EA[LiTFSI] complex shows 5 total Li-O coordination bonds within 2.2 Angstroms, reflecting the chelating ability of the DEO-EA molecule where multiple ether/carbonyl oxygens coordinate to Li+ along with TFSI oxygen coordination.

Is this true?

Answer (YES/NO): NO